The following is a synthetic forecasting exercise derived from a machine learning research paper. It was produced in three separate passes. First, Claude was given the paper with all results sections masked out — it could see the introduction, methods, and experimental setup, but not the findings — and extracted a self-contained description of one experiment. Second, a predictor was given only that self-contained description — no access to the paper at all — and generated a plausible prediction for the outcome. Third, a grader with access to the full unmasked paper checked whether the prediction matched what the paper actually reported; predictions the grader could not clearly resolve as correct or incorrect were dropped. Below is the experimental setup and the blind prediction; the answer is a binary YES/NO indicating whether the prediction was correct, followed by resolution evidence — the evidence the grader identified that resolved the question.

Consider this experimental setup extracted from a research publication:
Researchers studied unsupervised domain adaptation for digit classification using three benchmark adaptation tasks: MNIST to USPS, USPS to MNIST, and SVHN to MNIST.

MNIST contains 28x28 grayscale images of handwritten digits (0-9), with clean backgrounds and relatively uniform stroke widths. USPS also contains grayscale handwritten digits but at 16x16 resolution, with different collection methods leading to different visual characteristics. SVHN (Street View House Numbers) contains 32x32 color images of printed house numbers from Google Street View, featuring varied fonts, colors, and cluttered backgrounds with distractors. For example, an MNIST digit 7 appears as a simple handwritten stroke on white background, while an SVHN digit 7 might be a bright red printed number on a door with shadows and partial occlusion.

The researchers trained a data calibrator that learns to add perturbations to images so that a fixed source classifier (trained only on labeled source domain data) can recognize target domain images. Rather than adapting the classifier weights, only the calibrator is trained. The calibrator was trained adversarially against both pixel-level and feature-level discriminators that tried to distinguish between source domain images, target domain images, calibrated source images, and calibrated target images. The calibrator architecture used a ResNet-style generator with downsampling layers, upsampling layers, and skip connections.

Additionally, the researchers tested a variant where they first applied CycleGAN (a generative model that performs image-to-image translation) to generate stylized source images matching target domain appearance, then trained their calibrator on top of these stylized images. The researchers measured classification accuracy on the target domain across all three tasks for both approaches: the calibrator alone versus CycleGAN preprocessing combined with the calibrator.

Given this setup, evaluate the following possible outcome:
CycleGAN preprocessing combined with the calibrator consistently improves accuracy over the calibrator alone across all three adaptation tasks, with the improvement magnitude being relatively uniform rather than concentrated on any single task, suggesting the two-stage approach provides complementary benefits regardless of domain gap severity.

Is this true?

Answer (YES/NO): NO